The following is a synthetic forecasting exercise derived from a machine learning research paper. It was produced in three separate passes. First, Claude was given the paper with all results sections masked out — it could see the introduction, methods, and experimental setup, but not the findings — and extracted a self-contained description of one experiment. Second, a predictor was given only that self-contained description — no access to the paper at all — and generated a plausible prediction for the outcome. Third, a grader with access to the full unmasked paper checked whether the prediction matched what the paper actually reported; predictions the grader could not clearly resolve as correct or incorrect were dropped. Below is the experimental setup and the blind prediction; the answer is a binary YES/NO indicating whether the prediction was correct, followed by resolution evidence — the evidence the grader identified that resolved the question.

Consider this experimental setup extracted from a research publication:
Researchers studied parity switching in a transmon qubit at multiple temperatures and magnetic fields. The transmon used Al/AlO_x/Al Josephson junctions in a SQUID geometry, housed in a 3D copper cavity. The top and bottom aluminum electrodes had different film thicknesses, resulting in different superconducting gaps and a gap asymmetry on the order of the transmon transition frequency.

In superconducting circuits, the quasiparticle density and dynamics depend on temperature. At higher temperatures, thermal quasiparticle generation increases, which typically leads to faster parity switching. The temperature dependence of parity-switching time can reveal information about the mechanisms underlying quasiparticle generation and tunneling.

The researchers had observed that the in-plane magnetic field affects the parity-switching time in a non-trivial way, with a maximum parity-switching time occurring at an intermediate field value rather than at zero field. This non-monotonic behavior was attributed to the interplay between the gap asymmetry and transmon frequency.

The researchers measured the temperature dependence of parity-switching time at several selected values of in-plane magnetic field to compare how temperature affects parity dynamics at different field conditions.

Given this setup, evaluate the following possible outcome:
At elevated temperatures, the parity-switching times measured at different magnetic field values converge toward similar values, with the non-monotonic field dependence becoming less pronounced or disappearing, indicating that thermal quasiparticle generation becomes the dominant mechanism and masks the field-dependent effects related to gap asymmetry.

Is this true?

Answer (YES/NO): NO